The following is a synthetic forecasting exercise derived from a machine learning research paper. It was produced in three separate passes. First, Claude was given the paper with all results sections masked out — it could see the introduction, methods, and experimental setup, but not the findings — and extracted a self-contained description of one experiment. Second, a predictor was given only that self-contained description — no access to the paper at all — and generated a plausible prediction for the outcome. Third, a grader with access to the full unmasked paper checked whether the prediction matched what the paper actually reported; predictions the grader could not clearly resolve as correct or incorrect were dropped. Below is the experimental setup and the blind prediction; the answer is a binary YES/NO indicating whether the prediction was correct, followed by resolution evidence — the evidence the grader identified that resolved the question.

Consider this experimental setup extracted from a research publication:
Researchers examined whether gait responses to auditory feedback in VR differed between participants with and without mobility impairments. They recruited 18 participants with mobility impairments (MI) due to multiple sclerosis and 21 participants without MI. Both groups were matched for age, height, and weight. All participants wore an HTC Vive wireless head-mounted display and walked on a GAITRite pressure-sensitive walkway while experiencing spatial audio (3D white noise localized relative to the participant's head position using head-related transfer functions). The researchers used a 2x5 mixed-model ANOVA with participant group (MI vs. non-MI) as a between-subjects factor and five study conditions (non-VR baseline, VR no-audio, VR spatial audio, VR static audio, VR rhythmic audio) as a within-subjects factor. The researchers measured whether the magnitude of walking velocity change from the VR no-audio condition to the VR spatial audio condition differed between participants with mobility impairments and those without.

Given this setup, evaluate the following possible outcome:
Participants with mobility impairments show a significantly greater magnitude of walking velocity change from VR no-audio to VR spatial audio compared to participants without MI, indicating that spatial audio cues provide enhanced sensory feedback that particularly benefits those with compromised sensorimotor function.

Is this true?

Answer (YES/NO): YES